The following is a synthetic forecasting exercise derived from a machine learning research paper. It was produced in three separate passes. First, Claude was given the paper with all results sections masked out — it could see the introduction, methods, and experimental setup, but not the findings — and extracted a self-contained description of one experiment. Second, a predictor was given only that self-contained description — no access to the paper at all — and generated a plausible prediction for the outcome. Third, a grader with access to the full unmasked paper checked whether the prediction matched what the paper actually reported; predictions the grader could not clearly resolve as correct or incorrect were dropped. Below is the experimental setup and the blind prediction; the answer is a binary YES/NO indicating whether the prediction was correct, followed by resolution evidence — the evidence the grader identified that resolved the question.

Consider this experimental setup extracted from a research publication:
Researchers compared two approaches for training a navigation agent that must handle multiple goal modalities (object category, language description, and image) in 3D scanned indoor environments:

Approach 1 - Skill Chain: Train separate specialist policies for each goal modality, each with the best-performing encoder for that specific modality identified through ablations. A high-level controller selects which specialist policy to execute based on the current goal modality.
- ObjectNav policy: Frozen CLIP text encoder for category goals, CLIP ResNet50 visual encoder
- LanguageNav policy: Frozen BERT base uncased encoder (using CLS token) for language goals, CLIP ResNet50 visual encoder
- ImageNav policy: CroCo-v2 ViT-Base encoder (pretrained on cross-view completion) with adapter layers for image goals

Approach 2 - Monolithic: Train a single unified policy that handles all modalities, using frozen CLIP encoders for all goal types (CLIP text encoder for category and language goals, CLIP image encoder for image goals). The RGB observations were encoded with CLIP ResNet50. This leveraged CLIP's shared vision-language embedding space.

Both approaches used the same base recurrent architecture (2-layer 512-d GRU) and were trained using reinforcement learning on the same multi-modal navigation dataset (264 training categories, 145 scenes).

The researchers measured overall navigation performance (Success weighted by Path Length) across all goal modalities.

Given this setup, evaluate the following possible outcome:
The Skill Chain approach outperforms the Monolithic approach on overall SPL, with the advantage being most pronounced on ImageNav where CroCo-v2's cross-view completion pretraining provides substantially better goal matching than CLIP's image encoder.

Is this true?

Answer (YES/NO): YES